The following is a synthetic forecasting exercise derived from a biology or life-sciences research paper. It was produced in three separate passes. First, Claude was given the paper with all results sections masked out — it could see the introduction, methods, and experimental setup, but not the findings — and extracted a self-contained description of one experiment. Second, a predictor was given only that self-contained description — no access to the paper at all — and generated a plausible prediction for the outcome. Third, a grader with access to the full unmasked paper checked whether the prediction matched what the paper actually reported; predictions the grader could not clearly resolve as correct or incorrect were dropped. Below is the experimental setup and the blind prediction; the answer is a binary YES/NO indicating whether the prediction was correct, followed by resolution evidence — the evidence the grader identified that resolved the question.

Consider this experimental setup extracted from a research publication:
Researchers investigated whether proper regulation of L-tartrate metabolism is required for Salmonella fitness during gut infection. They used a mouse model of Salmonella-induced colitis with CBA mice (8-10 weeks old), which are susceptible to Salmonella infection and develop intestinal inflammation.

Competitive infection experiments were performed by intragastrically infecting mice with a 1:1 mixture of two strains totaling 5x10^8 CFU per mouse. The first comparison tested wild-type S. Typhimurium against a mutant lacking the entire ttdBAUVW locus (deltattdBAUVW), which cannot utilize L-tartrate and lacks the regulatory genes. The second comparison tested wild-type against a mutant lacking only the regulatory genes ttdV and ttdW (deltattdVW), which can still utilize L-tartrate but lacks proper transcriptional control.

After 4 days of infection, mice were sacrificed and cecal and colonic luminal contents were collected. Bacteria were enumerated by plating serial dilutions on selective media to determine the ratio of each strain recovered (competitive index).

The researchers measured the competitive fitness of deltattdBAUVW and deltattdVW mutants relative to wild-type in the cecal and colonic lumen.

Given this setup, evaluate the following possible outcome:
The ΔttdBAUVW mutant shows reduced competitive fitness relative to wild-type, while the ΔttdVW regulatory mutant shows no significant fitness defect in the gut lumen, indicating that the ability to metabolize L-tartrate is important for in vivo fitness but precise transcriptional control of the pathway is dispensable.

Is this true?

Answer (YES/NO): NO